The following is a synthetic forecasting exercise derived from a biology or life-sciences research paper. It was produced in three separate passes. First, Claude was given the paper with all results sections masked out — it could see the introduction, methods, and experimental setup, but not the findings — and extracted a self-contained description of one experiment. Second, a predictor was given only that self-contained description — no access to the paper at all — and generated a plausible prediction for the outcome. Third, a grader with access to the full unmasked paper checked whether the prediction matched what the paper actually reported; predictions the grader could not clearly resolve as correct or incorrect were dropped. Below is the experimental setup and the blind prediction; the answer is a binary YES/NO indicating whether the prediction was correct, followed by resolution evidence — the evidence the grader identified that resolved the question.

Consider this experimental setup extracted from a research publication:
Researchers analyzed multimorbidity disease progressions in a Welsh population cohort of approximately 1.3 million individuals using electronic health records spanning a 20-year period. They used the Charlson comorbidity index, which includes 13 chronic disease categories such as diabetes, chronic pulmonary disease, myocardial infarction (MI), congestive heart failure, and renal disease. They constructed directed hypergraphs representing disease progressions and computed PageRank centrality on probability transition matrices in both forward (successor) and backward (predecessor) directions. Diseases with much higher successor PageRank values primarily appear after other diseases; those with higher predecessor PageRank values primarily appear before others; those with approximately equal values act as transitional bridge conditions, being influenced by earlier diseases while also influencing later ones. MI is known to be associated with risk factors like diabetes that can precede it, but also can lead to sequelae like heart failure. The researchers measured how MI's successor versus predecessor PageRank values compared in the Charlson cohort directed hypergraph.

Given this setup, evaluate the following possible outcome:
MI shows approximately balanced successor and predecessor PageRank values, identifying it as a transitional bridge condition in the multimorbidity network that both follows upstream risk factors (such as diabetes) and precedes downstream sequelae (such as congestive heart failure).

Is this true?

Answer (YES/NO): YES